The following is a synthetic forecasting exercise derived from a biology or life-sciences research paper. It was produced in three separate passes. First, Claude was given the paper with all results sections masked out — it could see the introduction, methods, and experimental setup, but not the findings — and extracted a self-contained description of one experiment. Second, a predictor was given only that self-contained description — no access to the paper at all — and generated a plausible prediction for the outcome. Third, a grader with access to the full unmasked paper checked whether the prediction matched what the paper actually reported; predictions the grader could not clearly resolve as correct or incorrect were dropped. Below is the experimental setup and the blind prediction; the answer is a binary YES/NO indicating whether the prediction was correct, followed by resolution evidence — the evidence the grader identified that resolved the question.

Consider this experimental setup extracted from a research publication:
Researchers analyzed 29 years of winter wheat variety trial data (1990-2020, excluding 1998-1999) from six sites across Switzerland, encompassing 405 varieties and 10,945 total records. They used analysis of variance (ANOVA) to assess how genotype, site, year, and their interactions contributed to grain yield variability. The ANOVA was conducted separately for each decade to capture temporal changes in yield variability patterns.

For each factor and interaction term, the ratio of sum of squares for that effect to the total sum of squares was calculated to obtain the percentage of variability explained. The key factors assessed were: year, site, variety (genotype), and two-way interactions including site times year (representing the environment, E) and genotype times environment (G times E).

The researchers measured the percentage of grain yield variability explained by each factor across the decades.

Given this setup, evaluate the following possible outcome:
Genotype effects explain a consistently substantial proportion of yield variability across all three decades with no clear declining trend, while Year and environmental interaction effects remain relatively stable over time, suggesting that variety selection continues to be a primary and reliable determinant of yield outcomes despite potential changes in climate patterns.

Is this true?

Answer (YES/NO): NO